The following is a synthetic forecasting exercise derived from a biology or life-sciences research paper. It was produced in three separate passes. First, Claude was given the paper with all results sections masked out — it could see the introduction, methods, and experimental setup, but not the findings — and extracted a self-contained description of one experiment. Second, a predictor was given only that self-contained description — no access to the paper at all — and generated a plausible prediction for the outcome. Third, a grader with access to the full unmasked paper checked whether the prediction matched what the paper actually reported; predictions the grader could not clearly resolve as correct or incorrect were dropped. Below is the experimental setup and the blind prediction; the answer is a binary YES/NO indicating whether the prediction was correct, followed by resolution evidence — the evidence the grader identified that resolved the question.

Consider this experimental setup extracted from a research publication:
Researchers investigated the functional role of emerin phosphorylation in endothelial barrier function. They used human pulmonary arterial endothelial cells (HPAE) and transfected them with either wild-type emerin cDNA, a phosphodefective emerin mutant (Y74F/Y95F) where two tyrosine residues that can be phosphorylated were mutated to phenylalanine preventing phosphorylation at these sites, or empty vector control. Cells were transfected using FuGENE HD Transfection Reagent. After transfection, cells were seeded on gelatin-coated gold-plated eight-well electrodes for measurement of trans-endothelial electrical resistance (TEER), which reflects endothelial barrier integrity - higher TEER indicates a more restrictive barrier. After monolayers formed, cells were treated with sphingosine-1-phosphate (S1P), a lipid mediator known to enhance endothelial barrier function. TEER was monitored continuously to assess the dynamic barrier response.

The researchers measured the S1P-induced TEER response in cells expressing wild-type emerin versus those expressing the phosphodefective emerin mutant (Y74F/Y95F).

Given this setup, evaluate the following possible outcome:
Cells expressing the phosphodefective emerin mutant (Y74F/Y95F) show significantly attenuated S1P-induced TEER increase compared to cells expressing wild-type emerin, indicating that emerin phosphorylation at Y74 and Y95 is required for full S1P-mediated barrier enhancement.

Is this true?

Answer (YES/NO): NO